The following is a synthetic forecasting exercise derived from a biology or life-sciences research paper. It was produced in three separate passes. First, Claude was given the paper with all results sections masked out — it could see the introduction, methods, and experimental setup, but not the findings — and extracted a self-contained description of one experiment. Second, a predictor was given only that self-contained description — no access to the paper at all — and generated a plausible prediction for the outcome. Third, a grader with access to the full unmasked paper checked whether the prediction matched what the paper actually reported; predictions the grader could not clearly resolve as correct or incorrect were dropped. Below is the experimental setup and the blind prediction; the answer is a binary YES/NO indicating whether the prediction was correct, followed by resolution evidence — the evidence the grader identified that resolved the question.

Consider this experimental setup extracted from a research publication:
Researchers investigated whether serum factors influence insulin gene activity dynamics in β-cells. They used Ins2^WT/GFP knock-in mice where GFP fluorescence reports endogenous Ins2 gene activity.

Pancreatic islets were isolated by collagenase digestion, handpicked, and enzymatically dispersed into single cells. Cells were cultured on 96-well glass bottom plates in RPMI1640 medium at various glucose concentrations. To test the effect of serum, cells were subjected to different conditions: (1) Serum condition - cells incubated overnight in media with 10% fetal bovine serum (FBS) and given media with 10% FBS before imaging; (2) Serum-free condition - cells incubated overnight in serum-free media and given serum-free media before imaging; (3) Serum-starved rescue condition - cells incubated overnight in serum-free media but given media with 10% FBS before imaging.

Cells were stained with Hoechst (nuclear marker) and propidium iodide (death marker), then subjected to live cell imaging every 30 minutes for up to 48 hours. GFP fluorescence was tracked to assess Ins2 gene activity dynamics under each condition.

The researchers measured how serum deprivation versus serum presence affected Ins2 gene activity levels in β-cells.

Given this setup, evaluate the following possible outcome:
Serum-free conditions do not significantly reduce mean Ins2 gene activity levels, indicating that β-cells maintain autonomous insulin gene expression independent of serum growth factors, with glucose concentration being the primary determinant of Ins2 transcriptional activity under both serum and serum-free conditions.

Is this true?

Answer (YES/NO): NO